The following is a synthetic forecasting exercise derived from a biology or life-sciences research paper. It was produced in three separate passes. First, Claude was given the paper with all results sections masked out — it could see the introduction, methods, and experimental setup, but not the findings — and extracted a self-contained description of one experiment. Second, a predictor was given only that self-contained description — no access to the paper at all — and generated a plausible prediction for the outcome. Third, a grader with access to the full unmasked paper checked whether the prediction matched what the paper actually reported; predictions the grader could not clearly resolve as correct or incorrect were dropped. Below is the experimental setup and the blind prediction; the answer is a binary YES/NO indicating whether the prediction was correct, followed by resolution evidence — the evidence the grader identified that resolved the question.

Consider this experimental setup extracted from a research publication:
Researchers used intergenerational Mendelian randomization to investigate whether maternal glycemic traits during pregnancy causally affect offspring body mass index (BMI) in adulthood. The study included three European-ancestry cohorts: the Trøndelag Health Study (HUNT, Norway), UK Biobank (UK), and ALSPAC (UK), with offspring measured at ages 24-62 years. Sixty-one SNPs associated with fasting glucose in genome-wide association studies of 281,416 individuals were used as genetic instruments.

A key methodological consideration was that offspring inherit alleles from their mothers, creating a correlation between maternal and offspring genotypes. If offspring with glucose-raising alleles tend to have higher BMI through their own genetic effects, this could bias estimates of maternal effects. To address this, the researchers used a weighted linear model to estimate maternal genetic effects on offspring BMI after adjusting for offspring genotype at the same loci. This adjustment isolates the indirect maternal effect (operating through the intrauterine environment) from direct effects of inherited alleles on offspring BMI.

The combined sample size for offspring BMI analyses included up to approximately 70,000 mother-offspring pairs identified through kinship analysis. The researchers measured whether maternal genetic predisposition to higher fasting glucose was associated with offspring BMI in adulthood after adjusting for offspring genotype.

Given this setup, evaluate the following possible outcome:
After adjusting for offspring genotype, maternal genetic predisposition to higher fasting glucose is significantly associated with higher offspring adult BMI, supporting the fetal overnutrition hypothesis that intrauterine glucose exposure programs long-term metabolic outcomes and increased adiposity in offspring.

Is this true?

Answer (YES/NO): NO